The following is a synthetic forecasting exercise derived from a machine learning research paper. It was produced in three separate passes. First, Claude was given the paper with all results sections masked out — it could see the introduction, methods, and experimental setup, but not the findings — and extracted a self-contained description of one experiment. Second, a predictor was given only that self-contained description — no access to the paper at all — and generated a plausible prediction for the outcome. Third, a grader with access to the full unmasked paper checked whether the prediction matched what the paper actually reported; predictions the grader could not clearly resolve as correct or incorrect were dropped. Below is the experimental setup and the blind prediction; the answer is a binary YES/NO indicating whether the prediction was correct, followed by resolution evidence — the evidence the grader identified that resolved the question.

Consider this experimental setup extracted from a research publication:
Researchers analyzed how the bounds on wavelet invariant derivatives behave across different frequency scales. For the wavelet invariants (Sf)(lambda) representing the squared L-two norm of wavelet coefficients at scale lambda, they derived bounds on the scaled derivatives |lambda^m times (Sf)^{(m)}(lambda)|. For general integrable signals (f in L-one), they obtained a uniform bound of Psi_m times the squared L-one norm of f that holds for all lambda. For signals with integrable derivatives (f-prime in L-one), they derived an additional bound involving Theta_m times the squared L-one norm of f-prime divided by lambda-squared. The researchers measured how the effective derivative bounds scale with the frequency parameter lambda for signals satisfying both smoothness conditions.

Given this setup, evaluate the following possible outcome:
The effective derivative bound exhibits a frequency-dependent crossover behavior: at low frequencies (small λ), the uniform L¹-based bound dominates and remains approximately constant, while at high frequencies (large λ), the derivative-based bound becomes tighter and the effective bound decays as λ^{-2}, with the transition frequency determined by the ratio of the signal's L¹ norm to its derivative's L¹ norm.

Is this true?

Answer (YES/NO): NO